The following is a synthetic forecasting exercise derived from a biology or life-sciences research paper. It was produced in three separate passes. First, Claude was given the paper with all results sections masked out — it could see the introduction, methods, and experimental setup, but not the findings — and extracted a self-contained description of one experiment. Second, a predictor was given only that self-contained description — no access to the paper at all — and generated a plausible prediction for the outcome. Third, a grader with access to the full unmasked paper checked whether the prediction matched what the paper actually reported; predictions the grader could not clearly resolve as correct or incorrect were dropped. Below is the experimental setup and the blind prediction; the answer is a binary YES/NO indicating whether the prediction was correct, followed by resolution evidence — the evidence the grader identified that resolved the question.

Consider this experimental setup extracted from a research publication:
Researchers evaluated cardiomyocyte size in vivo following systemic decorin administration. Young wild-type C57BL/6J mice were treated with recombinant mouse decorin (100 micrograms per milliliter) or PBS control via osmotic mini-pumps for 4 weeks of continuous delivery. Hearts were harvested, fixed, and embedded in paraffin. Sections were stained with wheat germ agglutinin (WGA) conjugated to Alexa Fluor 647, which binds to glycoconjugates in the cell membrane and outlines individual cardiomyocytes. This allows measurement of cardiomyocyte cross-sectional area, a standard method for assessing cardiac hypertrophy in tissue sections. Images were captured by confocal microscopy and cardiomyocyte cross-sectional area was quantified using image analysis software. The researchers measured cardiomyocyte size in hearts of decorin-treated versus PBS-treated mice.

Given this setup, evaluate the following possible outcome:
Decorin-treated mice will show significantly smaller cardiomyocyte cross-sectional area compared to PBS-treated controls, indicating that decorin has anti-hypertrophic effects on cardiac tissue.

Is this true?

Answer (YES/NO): NO